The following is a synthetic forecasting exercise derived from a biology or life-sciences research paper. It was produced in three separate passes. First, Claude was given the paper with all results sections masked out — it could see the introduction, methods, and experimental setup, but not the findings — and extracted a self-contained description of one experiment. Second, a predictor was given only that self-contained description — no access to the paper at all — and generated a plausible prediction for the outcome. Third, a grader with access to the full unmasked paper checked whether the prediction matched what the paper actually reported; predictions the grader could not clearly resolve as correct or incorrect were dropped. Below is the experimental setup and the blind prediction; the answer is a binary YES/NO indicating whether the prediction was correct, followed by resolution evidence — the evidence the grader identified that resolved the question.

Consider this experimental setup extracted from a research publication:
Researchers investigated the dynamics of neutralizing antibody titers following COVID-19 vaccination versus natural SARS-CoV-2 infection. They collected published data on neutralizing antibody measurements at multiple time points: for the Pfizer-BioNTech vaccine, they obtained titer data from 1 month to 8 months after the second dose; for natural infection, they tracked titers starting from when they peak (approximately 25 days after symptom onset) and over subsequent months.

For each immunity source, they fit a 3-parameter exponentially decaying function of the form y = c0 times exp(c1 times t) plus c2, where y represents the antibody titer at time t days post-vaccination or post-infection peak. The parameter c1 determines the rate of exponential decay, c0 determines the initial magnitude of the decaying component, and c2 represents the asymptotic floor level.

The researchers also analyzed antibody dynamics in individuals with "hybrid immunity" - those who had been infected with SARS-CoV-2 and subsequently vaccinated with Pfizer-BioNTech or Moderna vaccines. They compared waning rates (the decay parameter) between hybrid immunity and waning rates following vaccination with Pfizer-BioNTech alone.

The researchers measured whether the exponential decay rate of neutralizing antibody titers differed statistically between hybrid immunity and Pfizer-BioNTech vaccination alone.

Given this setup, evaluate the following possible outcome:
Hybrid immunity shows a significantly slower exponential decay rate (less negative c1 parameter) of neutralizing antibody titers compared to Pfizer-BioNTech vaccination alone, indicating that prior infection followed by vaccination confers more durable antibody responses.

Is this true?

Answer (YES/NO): NO